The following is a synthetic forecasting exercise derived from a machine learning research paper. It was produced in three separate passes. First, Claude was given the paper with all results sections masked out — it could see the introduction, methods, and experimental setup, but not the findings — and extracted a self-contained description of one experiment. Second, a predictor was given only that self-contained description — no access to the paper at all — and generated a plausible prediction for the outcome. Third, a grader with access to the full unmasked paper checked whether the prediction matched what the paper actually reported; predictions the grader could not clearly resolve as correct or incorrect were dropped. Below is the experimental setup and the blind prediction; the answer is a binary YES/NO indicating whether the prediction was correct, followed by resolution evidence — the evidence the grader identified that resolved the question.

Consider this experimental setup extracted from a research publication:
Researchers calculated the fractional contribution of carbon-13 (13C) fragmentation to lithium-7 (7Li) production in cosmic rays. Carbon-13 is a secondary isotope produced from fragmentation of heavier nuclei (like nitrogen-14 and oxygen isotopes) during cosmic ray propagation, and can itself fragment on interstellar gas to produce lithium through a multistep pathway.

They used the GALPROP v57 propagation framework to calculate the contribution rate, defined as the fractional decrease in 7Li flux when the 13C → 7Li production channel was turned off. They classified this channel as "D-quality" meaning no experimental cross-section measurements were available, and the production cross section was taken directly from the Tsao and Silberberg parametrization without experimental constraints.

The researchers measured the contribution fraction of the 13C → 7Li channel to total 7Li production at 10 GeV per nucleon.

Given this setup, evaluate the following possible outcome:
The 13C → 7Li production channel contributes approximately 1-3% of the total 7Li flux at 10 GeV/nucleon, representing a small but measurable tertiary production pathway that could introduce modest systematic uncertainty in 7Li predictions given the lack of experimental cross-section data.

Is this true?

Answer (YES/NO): NO